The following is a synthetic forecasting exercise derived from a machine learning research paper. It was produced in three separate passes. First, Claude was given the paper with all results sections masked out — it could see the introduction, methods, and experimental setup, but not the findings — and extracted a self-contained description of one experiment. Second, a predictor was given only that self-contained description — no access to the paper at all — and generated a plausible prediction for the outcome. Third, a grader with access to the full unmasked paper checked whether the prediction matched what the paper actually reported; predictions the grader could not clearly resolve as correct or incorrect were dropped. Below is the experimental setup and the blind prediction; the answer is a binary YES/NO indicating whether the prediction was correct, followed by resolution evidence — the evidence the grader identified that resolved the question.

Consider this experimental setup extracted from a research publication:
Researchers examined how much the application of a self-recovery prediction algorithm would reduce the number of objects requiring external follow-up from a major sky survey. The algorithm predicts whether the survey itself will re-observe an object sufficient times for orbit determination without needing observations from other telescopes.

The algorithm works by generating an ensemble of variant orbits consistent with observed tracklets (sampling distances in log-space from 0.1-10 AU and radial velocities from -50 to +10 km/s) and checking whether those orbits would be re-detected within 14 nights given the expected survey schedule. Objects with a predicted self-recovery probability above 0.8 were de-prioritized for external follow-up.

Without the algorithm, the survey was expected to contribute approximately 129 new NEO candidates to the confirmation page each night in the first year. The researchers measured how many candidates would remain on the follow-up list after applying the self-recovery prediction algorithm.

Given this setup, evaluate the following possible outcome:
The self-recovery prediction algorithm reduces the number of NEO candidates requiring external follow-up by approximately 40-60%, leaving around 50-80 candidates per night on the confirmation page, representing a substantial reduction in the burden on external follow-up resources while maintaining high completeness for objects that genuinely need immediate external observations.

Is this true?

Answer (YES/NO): YES